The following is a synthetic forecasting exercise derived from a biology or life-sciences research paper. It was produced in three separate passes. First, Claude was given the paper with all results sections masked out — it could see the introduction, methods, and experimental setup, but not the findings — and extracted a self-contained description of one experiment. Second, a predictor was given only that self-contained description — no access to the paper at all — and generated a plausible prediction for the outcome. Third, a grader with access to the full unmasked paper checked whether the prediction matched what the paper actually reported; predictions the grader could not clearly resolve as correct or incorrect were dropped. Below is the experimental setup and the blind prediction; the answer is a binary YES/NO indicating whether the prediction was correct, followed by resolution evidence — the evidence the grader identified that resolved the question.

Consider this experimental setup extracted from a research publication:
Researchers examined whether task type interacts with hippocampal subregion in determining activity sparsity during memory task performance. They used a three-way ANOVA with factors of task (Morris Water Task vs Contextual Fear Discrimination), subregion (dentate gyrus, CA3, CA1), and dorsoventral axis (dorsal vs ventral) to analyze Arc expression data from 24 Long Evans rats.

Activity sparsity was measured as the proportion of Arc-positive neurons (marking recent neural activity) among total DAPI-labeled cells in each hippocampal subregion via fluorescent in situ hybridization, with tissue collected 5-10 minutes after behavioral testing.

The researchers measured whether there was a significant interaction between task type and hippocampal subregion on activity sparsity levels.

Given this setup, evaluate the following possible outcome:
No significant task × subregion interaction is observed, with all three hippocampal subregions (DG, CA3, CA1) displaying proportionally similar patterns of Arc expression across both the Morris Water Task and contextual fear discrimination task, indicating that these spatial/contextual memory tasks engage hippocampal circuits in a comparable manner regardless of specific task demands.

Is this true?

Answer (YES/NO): YES